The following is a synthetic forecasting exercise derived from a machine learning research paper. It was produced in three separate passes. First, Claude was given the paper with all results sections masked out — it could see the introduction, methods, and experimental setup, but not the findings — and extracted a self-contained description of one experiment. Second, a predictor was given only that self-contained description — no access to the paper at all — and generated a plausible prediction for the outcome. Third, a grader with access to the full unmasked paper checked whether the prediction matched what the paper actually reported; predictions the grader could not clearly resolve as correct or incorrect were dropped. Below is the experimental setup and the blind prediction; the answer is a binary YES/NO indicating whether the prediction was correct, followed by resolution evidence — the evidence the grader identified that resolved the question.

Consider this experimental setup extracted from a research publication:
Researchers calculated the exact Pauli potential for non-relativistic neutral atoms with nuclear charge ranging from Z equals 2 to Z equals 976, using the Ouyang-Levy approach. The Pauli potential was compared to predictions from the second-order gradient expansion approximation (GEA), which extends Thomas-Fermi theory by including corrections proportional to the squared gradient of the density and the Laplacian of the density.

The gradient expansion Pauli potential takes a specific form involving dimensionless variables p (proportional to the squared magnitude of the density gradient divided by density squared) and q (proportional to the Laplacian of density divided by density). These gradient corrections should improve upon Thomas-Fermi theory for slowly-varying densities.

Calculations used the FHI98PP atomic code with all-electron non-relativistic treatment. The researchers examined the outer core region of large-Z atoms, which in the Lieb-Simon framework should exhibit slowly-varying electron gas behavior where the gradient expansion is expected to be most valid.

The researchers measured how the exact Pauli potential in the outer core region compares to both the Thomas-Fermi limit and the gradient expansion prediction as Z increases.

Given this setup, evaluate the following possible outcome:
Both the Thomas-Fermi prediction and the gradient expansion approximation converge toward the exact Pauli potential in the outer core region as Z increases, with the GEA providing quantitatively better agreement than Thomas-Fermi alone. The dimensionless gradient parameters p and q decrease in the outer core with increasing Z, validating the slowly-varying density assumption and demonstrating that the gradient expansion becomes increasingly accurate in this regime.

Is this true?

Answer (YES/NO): NO